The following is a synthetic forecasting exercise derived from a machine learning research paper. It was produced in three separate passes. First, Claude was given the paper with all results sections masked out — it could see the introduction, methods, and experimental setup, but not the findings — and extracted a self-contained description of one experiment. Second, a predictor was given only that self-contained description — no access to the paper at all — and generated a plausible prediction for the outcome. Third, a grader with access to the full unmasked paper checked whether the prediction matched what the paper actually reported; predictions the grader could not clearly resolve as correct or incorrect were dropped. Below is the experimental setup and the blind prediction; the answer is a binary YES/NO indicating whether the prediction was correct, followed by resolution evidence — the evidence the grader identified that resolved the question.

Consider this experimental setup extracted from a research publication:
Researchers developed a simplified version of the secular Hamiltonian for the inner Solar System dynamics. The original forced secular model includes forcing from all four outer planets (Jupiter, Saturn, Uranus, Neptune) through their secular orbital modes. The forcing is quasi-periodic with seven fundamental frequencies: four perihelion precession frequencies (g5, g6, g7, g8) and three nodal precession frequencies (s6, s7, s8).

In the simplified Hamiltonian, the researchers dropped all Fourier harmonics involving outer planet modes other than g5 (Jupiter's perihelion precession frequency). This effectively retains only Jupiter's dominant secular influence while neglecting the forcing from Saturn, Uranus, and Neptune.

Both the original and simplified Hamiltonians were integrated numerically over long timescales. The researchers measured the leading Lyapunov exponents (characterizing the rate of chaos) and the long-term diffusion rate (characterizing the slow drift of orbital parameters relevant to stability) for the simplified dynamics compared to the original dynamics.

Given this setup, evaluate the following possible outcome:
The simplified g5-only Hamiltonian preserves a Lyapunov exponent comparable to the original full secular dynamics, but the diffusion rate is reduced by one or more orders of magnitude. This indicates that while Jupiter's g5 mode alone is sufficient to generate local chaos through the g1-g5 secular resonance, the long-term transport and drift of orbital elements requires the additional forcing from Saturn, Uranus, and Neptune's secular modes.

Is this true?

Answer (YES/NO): YES